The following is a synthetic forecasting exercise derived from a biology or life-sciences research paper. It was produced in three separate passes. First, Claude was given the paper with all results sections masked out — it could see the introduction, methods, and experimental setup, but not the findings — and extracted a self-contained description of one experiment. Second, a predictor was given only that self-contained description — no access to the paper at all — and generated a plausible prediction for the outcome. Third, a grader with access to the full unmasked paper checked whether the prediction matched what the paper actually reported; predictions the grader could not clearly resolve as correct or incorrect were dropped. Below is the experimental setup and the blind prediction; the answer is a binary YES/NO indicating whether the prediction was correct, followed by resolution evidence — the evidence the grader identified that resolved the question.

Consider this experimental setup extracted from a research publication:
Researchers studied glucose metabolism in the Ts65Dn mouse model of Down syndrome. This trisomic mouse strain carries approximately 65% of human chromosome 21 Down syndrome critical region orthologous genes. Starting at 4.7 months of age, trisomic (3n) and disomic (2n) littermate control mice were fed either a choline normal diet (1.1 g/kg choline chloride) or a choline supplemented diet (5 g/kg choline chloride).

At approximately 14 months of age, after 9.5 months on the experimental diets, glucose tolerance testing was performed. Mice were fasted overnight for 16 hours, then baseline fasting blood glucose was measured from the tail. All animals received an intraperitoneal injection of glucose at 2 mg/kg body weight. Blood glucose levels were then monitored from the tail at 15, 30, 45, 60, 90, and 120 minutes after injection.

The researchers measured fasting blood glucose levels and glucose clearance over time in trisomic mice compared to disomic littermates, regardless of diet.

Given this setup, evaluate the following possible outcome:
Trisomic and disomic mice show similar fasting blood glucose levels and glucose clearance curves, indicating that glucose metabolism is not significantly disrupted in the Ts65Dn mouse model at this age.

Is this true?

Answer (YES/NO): YES